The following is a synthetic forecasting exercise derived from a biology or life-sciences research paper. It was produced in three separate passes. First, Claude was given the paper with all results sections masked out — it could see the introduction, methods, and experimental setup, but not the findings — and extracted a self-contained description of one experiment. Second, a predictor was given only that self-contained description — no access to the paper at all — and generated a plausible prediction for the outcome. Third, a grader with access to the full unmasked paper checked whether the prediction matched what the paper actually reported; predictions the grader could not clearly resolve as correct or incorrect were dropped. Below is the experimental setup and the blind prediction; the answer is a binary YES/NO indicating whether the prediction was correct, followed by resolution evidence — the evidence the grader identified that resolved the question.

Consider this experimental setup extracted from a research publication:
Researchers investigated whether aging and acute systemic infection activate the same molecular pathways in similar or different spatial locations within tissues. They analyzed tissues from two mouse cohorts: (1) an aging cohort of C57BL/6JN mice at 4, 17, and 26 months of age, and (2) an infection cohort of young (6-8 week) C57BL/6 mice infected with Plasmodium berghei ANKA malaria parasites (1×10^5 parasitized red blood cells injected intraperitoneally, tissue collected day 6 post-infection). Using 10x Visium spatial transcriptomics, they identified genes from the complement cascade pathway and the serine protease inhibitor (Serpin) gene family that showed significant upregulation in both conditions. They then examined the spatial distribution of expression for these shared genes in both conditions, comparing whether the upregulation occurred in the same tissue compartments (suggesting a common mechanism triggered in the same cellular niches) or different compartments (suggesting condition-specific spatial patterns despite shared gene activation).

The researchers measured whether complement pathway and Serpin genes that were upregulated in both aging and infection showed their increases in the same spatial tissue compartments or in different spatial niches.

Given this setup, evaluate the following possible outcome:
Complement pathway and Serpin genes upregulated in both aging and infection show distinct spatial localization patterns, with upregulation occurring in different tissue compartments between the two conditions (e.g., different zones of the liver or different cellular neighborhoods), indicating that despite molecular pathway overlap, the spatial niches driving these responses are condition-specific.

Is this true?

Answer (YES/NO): YES